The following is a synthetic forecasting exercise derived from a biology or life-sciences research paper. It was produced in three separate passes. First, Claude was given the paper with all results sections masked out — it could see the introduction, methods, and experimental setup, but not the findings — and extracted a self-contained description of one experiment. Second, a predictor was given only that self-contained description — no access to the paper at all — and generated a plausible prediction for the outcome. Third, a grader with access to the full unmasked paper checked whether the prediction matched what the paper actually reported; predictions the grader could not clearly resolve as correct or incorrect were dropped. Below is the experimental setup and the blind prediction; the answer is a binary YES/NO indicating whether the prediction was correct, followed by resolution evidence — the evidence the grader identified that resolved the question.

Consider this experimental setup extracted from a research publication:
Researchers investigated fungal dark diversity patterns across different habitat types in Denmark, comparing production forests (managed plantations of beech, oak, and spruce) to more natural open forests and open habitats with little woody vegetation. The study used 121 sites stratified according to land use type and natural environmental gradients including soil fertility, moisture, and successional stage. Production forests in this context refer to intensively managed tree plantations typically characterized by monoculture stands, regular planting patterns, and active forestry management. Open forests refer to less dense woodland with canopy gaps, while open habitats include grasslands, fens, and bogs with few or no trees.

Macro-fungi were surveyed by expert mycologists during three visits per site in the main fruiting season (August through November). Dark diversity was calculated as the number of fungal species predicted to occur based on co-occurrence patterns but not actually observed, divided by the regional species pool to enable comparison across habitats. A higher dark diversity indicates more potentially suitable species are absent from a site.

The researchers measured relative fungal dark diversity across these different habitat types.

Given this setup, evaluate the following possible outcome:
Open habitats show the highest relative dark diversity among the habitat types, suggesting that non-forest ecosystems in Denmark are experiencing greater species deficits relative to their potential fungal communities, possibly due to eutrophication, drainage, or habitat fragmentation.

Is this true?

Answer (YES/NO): NO